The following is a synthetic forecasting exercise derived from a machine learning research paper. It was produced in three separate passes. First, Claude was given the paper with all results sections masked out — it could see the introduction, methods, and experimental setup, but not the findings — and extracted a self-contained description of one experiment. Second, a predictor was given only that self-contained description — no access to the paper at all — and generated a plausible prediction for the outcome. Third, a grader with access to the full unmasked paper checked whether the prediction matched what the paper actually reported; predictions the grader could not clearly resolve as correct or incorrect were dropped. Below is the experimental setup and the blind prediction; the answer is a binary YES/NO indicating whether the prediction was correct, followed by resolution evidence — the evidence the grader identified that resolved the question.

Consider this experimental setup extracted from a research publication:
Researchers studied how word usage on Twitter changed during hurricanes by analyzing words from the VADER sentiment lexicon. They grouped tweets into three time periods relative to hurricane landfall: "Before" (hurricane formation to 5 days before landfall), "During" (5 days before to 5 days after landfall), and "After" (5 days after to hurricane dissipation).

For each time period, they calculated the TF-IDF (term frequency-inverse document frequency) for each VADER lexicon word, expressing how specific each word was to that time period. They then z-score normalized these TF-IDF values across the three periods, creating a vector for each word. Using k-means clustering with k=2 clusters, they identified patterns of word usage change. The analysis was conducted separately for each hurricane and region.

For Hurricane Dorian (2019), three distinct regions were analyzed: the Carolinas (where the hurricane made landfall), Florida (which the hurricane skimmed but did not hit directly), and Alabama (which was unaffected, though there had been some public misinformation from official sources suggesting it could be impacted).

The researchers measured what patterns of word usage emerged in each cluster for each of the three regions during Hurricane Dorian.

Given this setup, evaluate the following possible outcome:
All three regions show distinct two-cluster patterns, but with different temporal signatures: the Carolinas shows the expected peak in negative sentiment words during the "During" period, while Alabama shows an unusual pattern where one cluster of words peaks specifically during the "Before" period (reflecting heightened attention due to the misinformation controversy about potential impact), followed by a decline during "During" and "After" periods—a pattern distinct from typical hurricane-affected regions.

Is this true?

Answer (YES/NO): NO